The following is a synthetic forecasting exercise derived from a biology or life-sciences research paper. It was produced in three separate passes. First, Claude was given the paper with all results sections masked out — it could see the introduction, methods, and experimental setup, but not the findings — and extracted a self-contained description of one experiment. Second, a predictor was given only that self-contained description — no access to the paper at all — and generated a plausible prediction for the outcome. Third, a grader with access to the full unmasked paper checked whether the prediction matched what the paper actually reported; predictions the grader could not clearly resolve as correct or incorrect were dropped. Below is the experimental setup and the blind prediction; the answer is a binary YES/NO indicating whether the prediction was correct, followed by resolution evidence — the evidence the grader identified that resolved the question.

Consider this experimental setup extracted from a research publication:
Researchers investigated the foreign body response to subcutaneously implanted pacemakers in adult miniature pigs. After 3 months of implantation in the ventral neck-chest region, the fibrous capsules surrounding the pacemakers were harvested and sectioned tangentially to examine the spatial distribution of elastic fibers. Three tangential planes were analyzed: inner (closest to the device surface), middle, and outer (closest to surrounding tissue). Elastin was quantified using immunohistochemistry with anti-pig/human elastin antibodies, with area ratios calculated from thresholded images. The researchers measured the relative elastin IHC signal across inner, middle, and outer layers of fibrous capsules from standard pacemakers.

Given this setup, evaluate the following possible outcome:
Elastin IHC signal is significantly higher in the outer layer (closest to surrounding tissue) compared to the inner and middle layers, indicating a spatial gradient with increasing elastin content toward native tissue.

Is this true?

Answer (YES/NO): NO